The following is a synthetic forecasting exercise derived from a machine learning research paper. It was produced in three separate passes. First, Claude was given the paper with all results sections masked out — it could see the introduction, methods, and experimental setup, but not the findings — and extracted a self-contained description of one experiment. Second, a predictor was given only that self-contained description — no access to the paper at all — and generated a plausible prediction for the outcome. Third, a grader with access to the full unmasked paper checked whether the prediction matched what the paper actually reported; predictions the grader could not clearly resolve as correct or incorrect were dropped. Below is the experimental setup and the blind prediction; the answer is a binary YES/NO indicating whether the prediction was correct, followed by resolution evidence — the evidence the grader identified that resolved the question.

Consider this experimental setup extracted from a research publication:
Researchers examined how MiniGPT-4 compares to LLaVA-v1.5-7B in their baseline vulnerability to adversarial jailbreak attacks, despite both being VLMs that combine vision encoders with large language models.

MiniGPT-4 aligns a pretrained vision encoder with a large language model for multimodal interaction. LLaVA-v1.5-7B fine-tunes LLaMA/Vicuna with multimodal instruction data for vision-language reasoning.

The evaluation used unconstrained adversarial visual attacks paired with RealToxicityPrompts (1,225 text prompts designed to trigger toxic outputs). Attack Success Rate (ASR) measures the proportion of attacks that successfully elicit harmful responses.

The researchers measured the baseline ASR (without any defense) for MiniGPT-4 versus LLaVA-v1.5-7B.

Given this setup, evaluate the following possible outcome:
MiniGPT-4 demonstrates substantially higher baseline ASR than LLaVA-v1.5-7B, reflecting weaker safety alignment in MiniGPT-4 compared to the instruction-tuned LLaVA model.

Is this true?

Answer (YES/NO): NO